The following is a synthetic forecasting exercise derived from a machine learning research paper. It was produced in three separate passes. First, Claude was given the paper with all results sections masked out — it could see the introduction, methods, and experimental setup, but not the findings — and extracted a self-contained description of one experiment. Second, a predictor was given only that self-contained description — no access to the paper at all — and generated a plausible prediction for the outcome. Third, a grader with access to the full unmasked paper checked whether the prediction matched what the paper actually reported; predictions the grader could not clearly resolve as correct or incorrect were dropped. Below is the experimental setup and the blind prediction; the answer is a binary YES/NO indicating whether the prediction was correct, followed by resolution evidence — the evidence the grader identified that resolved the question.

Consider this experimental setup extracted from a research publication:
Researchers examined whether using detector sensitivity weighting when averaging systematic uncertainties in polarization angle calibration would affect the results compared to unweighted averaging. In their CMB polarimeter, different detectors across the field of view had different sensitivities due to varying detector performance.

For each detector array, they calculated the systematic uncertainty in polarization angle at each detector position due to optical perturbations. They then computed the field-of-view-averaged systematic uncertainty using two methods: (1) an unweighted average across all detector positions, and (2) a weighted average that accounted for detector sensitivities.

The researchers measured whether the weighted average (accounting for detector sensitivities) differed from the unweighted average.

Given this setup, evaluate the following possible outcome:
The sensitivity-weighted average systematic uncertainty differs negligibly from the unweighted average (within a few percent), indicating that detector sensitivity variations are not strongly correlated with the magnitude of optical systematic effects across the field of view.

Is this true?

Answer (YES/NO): YES